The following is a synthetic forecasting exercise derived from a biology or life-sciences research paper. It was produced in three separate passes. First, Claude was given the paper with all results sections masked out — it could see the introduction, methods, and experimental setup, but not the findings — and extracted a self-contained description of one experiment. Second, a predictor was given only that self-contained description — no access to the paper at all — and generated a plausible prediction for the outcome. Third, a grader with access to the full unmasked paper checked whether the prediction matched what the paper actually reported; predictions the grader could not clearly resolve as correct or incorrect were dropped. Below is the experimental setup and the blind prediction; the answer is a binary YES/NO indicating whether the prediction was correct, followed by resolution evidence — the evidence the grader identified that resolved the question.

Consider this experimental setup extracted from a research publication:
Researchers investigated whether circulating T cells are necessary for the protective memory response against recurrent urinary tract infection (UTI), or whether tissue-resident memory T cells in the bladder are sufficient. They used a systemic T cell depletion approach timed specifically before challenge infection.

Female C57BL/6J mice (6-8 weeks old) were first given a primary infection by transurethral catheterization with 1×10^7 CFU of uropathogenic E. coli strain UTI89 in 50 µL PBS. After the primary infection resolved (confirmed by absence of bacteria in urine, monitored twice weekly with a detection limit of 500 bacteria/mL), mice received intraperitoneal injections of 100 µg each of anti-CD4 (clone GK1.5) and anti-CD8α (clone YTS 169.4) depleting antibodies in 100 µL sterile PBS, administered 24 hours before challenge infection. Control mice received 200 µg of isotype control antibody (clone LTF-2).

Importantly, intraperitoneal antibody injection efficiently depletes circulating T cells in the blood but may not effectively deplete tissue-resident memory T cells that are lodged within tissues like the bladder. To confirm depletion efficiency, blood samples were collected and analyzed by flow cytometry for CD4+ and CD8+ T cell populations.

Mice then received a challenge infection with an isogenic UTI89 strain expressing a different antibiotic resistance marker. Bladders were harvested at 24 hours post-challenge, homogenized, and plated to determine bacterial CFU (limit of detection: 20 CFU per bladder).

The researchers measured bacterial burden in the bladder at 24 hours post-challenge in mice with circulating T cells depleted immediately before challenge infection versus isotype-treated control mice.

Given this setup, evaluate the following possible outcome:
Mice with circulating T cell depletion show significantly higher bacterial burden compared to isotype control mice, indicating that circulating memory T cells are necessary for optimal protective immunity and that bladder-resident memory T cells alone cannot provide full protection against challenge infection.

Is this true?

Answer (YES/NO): NO